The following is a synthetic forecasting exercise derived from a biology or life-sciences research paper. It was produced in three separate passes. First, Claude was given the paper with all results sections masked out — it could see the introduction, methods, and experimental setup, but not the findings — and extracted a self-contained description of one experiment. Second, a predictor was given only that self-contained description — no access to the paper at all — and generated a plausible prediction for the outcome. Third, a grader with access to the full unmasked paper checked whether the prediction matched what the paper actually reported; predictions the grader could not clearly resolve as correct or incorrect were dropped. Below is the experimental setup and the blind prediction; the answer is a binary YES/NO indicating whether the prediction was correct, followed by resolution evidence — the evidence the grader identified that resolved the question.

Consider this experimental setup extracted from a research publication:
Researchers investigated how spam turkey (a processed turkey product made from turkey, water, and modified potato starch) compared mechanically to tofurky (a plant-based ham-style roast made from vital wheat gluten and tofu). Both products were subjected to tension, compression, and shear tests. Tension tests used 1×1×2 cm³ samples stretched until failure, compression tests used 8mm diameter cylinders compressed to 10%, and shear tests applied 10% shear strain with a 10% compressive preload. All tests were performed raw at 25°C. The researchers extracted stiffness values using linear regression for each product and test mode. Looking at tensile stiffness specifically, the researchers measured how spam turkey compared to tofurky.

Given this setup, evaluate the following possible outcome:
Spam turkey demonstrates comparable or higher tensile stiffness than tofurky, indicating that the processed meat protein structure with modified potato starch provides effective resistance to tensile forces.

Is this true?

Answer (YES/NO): NO